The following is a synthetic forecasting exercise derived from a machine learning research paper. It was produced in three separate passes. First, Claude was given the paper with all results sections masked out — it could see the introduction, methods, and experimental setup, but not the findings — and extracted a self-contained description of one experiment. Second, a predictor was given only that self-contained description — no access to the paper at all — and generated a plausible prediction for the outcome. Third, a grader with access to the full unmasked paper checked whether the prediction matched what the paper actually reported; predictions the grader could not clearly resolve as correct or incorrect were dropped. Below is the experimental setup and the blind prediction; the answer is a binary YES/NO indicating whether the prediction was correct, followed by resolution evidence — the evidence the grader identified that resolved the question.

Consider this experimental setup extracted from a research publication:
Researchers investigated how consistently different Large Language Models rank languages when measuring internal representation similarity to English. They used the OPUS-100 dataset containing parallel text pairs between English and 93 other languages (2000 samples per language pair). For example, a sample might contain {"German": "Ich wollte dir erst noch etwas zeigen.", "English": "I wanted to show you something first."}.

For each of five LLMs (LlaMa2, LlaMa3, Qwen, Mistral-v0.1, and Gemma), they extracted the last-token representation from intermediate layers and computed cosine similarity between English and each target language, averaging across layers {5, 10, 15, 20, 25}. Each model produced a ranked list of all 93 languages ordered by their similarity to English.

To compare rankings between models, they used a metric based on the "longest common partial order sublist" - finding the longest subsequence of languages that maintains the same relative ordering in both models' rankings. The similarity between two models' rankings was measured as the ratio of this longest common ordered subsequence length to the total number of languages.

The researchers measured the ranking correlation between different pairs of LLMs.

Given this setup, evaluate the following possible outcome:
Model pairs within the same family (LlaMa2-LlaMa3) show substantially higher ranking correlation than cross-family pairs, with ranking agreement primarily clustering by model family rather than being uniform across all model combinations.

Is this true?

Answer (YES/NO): NO